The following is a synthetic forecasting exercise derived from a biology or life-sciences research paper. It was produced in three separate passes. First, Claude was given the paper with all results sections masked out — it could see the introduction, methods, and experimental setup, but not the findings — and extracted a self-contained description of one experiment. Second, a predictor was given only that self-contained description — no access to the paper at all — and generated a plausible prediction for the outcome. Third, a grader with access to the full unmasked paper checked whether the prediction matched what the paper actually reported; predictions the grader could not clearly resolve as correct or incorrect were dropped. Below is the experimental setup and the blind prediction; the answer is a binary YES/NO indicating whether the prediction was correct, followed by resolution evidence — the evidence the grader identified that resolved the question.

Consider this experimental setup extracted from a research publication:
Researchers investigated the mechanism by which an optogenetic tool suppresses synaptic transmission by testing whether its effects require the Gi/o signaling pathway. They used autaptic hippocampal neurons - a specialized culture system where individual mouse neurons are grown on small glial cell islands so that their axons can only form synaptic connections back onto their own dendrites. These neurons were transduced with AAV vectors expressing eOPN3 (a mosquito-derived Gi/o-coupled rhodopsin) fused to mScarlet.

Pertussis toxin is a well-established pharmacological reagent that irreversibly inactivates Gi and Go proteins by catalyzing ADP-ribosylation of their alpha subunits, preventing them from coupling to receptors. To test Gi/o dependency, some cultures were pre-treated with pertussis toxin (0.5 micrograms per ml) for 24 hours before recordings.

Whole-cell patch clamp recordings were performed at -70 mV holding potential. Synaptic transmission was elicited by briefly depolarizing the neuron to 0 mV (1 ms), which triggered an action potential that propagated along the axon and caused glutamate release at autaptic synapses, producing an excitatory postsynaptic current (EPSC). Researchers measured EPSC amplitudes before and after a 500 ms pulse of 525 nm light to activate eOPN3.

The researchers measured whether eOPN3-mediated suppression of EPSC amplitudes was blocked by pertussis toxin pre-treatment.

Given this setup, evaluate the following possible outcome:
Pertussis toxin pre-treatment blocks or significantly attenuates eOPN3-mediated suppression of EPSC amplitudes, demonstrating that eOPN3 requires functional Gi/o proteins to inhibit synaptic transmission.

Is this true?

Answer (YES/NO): YES